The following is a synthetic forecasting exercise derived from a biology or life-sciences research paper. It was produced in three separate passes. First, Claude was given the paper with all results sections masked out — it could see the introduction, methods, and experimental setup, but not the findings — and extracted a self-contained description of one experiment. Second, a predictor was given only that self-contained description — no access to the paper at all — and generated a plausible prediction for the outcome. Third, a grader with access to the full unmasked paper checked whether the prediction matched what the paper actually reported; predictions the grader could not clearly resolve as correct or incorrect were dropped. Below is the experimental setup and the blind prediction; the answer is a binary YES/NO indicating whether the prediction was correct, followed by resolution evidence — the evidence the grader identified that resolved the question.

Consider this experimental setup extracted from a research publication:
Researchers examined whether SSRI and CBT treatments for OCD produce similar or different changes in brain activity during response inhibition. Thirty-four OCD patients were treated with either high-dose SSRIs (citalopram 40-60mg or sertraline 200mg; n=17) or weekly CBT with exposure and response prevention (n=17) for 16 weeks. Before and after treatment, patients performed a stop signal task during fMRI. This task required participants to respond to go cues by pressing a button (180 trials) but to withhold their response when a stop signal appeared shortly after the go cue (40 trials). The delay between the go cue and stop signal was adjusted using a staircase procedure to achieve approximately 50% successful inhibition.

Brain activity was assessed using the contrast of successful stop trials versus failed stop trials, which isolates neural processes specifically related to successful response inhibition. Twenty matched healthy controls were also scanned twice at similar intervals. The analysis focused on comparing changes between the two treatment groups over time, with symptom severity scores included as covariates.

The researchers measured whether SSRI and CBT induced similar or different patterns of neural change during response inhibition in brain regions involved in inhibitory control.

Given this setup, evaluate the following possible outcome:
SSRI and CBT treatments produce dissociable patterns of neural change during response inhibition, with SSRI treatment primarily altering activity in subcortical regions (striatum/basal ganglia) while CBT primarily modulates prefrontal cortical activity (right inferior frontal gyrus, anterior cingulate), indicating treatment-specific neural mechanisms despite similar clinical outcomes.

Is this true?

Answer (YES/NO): NO